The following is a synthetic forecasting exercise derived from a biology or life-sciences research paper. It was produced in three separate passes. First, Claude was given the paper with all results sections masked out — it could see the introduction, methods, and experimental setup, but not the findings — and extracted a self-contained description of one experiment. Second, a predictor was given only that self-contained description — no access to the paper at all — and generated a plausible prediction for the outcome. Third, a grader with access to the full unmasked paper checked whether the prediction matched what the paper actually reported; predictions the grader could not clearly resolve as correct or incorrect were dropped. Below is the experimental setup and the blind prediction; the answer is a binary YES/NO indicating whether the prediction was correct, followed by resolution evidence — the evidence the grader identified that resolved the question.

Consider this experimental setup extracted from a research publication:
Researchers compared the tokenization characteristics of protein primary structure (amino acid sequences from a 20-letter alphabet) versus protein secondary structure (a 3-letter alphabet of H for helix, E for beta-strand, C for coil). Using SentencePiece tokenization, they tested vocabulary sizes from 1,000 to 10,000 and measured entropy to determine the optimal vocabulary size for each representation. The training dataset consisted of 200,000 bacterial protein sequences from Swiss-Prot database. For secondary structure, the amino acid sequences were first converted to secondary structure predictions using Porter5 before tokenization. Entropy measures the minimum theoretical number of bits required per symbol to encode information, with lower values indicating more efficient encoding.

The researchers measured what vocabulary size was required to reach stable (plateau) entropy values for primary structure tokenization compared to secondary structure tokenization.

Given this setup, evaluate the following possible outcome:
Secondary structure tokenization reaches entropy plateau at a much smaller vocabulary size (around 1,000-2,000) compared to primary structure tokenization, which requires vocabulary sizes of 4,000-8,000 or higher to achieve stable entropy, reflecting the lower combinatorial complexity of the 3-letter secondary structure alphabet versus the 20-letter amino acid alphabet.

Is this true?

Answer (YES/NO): NO